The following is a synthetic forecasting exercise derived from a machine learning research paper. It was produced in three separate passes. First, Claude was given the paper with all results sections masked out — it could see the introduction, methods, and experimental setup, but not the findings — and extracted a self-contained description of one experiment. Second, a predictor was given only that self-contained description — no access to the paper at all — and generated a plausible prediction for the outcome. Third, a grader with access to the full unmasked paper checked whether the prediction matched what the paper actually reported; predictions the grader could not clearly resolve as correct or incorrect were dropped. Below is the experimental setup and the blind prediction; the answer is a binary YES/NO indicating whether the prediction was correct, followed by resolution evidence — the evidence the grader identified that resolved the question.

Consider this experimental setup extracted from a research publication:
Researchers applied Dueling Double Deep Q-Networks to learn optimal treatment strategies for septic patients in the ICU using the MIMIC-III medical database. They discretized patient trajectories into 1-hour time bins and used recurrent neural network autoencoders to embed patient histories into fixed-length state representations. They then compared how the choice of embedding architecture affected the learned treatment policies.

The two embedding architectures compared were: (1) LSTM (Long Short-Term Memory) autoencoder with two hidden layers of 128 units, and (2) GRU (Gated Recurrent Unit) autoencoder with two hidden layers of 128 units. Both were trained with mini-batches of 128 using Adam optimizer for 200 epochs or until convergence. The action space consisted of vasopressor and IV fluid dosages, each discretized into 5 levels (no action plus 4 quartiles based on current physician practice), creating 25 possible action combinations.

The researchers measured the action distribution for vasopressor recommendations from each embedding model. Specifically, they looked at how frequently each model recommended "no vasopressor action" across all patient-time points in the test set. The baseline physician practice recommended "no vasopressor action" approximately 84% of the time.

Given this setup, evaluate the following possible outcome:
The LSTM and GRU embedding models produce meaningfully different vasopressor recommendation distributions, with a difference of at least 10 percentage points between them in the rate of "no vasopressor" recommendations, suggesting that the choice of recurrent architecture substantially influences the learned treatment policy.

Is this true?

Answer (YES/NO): YES